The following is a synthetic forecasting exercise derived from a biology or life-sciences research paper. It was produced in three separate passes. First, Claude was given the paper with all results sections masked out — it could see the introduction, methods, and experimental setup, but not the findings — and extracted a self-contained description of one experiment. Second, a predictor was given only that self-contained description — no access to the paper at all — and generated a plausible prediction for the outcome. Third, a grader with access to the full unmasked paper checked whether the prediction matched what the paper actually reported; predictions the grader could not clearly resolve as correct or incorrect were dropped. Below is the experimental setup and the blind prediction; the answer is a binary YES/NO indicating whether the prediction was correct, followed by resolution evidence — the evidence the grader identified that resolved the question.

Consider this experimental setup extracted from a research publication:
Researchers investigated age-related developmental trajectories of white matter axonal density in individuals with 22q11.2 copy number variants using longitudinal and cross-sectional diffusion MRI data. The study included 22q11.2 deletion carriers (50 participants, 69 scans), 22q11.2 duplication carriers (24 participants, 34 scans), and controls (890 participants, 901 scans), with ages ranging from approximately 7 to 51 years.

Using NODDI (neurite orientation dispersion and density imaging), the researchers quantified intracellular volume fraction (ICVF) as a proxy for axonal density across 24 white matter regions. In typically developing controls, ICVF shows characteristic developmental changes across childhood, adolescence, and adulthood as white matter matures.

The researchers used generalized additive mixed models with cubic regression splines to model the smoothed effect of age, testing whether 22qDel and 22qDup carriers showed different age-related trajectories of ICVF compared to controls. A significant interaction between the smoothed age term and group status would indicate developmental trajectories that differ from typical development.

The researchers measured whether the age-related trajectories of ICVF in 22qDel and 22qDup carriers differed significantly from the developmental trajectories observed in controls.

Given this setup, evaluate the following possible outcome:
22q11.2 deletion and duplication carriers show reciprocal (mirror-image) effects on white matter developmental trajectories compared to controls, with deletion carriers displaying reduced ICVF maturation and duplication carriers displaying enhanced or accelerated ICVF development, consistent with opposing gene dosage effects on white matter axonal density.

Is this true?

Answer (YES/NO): NO